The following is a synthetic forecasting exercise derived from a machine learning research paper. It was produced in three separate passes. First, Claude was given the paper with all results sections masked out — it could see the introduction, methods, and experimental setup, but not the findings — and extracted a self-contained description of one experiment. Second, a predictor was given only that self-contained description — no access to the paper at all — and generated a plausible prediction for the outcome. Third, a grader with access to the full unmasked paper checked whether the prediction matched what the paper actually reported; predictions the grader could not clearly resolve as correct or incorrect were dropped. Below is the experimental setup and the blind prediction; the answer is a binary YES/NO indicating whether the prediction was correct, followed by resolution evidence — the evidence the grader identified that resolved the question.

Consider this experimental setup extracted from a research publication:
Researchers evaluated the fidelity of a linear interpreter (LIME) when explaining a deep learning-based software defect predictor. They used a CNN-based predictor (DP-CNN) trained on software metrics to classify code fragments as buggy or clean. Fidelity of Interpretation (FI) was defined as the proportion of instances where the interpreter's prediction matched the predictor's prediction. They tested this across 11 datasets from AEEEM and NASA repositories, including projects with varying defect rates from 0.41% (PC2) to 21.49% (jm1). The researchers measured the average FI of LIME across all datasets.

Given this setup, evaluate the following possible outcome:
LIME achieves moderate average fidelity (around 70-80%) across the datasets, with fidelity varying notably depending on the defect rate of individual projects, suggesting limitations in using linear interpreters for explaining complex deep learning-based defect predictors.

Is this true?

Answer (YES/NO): NO